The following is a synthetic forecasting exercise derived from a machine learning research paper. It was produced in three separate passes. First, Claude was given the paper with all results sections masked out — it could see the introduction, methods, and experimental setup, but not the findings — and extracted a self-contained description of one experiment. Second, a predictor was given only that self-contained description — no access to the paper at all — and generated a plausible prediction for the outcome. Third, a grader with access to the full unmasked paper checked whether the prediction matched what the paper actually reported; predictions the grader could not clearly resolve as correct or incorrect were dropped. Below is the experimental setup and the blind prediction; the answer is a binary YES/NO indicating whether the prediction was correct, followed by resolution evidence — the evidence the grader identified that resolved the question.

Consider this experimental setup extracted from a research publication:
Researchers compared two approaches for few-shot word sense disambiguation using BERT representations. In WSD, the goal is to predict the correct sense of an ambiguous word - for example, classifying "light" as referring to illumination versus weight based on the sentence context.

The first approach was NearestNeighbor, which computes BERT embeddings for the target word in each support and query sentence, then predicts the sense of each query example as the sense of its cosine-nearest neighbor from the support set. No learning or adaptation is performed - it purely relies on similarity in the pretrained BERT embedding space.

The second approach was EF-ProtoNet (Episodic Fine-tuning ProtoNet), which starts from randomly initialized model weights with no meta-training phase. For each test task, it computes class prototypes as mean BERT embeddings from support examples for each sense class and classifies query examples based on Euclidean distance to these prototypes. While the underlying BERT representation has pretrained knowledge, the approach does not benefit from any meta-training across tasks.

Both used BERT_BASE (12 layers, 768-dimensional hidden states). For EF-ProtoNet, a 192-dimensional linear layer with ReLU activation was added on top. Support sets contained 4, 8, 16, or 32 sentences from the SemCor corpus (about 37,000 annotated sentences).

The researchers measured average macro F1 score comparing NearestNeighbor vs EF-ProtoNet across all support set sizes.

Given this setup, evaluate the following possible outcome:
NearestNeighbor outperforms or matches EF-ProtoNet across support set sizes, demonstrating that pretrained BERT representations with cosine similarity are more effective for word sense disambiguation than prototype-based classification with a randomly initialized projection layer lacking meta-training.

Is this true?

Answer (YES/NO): YES